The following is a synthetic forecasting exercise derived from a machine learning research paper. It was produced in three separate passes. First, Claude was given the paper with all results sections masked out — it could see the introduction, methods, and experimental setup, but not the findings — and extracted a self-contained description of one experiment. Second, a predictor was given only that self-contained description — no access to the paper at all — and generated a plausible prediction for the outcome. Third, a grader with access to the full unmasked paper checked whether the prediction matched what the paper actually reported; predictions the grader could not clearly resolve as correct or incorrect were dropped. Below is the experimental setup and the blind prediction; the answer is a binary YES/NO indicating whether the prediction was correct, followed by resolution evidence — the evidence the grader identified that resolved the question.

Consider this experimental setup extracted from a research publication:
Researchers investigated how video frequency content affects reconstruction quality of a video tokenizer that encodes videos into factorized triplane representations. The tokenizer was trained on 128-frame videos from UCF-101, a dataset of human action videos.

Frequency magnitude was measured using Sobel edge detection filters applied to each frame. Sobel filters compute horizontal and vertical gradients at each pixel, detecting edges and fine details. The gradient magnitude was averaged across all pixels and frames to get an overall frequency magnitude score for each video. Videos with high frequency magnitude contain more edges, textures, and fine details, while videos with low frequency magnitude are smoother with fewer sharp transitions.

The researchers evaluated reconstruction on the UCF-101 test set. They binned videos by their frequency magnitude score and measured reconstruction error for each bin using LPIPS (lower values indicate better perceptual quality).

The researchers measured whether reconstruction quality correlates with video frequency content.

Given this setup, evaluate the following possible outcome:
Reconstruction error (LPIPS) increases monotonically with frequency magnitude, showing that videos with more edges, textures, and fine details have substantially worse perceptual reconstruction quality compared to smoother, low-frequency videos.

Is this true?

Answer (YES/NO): NO